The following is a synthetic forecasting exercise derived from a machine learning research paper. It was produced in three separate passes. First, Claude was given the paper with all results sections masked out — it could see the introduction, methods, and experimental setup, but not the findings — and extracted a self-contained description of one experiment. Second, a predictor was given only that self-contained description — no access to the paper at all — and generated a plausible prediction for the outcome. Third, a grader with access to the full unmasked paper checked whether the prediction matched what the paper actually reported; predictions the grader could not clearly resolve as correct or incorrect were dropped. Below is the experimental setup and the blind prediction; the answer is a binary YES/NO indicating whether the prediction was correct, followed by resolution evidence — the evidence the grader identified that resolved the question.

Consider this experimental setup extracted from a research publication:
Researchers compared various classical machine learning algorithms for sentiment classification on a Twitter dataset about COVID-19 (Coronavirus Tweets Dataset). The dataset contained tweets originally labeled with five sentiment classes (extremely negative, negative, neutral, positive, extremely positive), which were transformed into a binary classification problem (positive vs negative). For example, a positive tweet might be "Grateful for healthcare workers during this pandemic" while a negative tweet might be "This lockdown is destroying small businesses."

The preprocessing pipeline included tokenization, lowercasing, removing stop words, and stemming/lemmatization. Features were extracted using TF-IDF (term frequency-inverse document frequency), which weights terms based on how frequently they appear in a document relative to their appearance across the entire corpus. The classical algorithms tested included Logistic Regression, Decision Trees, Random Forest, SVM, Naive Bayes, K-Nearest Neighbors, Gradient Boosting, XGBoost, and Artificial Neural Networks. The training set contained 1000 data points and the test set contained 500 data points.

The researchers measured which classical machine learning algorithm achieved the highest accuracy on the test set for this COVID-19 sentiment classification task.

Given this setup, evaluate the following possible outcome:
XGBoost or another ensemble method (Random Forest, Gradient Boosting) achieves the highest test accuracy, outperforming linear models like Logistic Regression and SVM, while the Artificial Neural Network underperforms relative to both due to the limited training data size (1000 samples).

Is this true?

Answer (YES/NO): NO